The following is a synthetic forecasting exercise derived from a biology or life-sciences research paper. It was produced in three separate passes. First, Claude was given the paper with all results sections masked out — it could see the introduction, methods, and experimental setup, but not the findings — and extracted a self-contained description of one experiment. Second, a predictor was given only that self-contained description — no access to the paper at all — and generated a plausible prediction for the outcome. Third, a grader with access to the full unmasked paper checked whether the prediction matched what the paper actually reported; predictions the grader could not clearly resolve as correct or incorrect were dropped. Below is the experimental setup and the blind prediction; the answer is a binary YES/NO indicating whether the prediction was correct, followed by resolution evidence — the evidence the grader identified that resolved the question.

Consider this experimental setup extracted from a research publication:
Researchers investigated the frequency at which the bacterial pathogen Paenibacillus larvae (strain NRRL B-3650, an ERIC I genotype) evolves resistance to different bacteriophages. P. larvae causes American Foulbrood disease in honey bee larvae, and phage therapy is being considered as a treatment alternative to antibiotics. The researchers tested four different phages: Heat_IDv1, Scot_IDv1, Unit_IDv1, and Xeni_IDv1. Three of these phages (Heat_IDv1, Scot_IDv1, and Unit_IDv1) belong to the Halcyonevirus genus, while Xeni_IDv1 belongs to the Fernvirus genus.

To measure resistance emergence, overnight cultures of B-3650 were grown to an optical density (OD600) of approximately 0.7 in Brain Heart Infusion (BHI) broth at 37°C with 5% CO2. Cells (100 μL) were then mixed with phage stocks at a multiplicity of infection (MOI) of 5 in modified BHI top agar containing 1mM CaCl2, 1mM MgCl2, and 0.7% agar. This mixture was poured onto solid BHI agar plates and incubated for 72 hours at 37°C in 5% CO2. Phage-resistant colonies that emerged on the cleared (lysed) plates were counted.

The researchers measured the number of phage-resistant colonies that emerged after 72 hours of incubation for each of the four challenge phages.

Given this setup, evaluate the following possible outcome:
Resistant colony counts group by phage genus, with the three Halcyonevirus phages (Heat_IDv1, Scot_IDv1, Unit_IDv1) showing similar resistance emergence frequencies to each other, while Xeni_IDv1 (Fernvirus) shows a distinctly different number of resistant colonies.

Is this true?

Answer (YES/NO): YES